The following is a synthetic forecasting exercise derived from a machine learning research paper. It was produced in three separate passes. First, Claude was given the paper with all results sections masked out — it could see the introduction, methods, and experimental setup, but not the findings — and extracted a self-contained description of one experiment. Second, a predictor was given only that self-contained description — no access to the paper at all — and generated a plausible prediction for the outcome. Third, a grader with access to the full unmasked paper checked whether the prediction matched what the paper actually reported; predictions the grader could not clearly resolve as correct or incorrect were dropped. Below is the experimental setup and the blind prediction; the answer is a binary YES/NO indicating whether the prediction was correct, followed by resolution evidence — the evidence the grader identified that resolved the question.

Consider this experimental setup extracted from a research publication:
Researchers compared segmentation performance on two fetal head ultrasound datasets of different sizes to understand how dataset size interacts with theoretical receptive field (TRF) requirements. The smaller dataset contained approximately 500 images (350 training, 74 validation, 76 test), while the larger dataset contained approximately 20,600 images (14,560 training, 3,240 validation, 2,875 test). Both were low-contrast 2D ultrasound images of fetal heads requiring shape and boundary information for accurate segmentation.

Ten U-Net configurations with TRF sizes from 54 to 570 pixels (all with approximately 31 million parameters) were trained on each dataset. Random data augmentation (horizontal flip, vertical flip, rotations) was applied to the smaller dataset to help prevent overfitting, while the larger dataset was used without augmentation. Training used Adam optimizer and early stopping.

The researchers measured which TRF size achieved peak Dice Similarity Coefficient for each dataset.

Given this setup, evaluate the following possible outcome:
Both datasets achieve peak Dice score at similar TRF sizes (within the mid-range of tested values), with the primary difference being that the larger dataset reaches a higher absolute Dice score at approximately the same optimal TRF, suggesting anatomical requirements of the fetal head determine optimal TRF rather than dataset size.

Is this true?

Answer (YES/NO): NO